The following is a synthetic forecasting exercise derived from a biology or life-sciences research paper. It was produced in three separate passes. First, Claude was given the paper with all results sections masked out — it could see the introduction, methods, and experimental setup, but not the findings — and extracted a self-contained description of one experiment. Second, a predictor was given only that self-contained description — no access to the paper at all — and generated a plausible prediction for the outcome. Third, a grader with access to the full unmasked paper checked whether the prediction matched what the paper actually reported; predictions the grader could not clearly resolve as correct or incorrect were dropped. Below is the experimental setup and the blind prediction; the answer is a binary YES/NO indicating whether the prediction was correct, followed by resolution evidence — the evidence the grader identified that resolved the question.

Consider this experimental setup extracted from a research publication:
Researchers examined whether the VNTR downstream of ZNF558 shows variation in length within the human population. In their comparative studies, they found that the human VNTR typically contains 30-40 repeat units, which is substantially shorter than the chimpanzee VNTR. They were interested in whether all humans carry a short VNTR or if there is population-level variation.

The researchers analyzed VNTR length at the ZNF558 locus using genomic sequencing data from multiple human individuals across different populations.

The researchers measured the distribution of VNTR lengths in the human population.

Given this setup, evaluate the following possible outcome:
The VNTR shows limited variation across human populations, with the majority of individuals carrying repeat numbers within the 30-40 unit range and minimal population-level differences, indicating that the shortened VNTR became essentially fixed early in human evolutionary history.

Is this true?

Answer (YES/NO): NO